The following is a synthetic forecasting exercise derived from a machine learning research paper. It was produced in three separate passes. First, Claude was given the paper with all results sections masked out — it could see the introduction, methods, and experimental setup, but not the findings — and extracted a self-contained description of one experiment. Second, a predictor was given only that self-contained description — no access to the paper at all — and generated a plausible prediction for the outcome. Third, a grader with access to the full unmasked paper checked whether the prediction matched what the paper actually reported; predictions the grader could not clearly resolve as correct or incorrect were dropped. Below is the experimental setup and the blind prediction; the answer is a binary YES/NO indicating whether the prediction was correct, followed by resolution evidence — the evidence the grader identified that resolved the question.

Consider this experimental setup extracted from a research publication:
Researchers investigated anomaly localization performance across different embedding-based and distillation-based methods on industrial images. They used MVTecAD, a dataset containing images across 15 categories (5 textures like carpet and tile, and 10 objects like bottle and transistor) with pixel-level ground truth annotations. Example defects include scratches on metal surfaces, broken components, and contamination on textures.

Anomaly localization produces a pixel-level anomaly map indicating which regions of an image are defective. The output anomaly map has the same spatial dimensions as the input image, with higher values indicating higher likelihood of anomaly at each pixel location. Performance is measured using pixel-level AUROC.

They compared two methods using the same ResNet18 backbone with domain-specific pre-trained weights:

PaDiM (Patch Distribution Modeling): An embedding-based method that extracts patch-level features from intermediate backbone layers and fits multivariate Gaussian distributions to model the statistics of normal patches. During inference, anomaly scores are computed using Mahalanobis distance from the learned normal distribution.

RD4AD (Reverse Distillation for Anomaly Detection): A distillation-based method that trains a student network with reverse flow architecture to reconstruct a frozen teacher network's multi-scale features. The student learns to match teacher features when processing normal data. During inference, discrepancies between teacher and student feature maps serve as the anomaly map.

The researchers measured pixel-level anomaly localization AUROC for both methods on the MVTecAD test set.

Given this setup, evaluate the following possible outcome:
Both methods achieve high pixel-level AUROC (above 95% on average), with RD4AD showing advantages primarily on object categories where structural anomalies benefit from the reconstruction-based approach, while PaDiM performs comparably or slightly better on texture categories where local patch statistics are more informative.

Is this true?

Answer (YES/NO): NO